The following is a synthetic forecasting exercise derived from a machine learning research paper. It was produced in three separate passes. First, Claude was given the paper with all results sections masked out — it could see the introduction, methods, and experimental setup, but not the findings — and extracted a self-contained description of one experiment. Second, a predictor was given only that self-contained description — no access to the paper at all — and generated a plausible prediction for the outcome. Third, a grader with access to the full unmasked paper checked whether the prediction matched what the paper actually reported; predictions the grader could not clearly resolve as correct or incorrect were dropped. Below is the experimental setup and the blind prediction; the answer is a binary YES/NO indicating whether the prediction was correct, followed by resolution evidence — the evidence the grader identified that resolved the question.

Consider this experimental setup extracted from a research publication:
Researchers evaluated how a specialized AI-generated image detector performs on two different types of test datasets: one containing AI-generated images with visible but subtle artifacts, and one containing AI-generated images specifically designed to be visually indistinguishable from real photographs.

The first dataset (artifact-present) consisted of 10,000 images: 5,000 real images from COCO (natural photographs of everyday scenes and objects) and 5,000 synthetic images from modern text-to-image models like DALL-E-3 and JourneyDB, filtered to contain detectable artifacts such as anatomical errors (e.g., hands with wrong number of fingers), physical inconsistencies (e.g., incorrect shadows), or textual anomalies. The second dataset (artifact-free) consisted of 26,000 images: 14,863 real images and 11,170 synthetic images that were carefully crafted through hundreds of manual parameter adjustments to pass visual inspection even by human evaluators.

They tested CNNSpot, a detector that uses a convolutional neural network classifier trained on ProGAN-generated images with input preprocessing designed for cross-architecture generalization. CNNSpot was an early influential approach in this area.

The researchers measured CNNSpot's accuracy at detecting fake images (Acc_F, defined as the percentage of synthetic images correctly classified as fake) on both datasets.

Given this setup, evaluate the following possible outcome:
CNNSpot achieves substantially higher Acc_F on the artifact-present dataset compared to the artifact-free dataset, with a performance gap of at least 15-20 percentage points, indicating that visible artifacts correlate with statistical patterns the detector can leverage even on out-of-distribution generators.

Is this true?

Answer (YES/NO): NO